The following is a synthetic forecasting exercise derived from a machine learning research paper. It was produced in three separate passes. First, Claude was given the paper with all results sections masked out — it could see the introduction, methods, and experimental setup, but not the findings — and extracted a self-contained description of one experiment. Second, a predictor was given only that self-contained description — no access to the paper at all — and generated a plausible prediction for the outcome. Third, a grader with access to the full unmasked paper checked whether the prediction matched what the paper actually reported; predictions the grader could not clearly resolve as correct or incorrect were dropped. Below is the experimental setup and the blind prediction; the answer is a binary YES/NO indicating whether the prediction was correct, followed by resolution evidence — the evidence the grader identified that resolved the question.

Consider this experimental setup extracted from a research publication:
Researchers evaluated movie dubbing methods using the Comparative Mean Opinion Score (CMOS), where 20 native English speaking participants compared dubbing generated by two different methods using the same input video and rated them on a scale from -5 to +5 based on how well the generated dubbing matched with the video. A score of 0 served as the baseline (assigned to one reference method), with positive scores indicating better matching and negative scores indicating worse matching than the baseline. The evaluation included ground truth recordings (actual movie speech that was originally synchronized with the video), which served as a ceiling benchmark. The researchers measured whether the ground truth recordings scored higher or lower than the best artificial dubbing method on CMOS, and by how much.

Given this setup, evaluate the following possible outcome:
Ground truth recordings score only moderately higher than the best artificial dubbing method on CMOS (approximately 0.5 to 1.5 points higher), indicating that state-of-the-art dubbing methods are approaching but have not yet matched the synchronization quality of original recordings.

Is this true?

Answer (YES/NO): NO